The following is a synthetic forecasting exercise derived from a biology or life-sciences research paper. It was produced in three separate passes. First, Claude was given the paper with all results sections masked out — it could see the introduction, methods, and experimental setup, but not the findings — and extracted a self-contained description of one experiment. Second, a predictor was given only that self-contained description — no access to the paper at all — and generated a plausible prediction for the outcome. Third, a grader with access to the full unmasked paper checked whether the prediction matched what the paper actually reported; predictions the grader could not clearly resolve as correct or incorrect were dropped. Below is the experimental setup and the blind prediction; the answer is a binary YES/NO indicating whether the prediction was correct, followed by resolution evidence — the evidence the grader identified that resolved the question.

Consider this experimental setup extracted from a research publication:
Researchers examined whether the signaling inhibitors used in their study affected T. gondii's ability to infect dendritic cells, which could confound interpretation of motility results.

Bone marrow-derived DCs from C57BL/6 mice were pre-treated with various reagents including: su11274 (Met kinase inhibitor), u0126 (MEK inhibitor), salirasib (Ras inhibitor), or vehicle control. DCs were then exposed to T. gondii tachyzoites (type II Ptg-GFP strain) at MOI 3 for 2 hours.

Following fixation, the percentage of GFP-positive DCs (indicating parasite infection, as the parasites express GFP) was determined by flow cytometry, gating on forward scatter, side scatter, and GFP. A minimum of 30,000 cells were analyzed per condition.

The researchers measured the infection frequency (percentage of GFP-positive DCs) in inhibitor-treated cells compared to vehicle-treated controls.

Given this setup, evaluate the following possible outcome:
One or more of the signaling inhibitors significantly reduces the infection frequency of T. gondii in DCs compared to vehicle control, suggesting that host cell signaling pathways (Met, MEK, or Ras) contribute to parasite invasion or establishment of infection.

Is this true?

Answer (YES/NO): NO